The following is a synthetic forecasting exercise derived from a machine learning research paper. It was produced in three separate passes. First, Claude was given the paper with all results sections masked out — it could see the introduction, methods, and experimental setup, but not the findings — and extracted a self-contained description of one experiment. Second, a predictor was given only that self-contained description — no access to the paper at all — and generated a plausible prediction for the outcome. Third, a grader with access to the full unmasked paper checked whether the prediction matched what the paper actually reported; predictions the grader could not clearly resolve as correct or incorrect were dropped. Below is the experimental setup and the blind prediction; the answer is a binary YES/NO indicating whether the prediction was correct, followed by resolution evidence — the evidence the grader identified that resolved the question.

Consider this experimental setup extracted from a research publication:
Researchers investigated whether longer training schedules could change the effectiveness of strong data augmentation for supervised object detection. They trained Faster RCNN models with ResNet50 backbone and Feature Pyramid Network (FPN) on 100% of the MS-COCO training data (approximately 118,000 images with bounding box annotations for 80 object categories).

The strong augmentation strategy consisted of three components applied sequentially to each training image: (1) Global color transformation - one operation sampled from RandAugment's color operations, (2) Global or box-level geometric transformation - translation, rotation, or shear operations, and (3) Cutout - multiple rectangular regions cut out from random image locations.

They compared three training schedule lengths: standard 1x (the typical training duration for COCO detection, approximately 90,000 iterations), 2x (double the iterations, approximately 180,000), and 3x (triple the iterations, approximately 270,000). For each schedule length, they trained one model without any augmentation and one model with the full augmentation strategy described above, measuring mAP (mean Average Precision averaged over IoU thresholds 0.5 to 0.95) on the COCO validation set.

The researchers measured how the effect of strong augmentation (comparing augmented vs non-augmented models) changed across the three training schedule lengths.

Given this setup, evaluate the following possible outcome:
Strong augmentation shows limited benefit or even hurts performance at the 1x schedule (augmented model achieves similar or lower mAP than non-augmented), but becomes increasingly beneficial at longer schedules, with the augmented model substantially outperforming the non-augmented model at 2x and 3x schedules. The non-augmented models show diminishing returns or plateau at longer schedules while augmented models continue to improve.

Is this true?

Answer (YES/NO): YES